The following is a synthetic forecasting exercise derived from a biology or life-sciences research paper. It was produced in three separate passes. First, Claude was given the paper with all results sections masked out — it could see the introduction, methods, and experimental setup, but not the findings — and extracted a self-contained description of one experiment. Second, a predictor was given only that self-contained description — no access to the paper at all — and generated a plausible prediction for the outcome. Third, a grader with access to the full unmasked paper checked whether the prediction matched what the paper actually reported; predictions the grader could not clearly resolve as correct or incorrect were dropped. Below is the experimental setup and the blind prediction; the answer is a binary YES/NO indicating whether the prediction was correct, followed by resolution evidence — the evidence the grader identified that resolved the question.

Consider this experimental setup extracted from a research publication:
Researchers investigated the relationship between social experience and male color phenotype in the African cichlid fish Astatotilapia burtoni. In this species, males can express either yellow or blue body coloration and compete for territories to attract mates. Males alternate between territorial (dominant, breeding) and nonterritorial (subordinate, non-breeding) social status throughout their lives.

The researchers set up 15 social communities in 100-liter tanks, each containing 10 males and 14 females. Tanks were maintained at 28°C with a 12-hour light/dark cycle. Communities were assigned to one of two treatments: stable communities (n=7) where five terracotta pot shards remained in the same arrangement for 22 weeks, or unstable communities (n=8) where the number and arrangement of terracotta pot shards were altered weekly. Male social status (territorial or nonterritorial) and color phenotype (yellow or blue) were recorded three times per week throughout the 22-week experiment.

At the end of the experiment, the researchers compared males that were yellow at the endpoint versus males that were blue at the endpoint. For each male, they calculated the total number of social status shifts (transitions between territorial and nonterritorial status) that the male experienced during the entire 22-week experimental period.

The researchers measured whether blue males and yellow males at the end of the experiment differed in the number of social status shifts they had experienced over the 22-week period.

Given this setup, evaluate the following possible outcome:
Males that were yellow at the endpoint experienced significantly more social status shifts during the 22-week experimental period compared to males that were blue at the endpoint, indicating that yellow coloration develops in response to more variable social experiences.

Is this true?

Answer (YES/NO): YES